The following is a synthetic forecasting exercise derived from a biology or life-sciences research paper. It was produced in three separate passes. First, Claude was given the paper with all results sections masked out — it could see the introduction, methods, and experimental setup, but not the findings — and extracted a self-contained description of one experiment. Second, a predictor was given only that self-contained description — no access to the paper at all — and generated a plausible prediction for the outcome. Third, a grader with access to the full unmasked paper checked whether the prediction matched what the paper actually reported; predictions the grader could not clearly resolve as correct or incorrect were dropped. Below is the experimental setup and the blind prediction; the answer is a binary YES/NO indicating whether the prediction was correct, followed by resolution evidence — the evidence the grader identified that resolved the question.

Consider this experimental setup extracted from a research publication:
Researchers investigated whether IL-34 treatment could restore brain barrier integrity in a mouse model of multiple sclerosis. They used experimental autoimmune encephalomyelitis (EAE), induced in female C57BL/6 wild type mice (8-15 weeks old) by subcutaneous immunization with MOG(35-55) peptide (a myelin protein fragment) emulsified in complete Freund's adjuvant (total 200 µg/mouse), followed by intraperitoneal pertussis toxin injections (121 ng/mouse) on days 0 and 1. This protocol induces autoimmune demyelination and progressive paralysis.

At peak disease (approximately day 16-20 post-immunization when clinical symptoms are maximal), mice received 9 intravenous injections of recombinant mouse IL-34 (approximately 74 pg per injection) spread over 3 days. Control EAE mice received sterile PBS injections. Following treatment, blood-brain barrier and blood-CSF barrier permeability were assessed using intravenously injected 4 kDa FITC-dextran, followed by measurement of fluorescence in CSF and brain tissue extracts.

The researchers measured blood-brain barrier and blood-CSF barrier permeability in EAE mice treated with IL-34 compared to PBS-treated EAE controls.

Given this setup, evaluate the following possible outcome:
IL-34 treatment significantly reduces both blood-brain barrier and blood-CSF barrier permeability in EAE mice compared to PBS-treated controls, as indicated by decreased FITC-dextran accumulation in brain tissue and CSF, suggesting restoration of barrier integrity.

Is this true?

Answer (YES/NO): YES